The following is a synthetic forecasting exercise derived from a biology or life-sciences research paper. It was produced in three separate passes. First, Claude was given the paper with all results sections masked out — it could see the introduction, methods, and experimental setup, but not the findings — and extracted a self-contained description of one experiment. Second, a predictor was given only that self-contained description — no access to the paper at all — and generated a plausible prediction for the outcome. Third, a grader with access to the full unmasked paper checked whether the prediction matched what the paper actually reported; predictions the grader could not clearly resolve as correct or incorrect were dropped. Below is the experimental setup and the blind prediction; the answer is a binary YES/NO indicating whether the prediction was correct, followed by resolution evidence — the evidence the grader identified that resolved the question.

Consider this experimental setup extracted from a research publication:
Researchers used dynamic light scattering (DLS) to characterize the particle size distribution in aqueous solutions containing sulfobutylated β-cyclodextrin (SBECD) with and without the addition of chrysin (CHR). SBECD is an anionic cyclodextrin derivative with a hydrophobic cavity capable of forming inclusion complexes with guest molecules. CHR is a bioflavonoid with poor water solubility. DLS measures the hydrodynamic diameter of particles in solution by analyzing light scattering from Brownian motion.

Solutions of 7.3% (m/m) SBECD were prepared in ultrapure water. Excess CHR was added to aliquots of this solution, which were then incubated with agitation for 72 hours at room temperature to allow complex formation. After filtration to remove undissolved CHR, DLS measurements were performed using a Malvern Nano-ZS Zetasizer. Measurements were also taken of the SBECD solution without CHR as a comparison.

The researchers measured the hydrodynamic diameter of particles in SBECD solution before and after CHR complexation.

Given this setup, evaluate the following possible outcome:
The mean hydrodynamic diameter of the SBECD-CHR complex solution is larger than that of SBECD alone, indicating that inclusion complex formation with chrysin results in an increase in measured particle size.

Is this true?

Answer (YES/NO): YES